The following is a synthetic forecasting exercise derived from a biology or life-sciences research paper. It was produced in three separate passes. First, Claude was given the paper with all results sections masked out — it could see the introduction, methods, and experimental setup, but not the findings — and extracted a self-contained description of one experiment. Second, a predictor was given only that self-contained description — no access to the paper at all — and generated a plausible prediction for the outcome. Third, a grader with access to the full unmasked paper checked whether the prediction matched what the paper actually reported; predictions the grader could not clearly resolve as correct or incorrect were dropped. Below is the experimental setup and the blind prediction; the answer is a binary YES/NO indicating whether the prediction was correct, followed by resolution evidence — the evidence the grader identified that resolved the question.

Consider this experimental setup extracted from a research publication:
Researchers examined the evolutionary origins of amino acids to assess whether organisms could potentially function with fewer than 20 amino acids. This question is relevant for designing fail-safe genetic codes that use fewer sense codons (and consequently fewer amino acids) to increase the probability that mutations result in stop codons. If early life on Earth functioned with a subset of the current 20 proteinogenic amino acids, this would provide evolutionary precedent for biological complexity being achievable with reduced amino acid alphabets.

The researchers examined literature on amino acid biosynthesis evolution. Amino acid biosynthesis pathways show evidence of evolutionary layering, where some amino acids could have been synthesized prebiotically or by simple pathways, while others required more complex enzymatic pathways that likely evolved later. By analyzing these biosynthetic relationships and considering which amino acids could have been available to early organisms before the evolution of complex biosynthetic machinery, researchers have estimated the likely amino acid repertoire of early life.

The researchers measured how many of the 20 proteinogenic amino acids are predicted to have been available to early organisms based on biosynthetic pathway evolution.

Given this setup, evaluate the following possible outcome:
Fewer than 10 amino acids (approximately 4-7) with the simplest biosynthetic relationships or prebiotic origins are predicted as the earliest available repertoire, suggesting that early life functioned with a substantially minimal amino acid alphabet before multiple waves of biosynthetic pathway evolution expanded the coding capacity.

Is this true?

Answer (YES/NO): NO